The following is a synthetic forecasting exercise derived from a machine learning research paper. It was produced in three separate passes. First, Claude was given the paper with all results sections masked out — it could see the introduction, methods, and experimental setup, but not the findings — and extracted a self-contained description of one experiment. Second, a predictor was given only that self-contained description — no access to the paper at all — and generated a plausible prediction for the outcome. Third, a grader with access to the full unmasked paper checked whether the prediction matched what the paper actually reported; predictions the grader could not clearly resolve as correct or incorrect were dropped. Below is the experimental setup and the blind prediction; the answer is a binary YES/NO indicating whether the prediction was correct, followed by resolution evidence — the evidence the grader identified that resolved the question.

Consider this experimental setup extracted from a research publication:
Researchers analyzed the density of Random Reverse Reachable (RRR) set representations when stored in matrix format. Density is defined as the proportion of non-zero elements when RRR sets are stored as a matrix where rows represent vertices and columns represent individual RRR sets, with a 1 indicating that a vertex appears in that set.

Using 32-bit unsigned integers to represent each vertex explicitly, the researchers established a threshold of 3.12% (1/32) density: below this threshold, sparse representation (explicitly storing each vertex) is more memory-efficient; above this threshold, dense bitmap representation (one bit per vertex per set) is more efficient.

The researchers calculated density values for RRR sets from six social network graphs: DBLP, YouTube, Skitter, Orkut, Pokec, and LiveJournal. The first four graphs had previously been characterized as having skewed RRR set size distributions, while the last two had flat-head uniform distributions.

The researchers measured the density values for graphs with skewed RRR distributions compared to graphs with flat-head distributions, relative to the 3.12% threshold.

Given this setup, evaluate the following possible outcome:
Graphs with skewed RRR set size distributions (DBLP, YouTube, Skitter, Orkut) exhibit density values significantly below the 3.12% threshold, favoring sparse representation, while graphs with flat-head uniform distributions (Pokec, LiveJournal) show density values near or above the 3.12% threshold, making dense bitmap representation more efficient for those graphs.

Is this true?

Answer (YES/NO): NO